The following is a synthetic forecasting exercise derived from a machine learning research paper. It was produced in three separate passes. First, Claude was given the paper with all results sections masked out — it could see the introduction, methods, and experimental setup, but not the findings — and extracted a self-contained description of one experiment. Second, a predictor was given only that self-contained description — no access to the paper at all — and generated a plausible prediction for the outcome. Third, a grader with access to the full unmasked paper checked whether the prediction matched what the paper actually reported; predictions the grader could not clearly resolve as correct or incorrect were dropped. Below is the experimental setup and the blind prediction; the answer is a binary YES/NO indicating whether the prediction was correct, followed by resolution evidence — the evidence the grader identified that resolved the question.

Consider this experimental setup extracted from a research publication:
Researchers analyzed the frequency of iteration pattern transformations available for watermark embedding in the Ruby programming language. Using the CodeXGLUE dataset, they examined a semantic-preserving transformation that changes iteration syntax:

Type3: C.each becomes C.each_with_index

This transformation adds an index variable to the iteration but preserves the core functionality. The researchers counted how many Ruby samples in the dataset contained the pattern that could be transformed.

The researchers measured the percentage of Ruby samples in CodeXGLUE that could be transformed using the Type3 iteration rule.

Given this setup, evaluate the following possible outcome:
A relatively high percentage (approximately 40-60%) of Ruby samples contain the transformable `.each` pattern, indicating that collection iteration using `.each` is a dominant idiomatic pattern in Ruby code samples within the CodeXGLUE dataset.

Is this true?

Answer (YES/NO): NO